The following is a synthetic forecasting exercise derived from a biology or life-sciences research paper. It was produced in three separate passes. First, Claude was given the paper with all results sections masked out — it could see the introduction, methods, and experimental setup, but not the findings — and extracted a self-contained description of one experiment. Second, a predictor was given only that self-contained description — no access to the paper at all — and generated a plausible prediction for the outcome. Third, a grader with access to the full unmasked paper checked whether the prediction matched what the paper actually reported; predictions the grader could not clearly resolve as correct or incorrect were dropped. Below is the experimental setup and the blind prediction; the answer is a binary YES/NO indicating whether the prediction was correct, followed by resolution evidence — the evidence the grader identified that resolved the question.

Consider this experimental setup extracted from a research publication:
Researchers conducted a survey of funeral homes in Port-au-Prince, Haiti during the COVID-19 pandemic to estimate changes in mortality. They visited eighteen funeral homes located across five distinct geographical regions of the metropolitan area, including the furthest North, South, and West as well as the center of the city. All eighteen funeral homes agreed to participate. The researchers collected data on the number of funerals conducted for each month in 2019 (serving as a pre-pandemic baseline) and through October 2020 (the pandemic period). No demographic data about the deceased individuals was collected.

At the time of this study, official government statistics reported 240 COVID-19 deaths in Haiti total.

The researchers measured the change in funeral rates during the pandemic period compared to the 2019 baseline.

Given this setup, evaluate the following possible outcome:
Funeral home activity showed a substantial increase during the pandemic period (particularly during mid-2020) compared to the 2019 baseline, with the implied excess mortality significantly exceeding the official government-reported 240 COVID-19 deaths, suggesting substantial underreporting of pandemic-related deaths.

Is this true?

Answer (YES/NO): YES